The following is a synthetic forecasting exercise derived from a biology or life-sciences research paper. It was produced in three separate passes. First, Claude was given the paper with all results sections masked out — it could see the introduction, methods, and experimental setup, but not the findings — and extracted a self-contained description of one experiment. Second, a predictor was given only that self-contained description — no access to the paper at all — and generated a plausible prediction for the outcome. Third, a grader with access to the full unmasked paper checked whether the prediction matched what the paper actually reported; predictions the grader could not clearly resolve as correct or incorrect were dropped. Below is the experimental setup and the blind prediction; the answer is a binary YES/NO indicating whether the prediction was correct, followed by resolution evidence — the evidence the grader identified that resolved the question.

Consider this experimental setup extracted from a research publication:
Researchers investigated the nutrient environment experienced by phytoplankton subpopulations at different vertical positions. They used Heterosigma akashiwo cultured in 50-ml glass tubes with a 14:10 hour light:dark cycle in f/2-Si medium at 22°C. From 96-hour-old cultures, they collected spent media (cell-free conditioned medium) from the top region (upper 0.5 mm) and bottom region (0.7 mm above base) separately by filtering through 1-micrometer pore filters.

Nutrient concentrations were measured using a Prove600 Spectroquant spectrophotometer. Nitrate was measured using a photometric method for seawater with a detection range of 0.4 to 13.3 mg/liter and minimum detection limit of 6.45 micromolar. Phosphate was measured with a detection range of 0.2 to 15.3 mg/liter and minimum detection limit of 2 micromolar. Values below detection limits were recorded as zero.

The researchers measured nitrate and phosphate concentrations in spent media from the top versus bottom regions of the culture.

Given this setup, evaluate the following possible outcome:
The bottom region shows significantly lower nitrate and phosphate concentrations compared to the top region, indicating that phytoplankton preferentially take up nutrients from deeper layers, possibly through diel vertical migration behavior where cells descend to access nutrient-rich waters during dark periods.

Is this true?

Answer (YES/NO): NO